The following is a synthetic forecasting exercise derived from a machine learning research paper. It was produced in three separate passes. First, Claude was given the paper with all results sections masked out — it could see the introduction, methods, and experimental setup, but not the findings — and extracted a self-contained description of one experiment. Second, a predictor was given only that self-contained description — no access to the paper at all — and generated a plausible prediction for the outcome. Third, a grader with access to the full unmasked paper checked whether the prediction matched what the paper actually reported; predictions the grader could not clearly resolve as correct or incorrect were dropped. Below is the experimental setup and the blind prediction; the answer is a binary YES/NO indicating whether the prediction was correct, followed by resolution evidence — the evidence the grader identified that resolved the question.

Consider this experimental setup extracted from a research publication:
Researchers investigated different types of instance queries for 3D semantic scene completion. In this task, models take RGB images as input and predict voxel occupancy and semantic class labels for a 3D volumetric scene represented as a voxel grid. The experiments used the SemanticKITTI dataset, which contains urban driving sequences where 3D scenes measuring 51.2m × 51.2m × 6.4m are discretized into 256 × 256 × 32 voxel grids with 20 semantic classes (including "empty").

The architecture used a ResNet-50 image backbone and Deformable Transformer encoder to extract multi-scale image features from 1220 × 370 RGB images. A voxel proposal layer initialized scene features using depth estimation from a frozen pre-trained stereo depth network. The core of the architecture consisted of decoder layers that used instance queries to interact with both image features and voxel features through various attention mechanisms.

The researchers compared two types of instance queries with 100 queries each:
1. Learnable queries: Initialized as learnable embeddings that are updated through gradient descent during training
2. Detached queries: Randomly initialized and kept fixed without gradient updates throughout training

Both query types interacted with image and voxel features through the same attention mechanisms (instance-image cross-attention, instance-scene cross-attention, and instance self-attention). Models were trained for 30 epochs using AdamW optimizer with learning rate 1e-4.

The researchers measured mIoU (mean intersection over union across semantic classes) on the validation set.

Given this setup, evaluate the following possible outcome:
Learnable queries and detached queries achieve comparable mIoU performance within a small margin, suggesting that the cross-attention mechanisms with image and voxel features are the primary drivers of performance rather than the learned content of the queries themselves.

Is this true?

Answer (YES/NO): NO